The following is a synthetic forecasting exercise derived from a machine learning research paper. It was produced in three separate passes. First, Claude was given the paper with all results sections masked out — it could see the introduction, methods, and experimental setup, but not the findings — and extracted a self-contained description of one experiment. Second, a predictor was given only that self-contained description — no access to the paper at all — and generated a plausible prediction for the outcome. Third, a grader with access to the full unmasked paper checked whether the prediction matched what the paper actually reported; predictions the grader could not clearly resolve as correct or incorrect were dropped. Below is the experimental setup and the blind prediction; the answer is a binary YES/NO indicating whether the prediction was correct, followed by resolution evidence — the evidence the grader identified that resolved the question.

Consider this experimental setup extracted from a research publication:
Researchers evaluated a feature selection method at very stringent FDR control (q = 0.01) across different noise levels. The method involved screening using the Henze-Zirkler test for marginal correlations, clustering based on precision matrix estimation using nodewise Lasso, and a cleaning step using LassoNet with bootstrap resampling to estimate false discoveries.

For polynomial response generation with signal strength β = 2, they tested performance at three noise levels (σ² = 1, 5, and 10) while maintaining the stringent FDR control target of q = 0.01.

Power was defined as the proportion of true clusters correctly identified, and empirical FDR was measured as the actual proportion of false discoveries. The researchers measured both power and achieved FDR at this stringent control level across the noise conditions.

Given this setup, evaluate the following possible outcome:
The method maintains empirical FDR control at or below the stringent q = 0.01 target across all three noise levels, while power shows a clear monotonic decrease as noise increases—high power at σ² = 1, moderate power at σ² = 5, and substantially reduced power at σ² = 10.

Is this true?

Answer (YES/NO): NO